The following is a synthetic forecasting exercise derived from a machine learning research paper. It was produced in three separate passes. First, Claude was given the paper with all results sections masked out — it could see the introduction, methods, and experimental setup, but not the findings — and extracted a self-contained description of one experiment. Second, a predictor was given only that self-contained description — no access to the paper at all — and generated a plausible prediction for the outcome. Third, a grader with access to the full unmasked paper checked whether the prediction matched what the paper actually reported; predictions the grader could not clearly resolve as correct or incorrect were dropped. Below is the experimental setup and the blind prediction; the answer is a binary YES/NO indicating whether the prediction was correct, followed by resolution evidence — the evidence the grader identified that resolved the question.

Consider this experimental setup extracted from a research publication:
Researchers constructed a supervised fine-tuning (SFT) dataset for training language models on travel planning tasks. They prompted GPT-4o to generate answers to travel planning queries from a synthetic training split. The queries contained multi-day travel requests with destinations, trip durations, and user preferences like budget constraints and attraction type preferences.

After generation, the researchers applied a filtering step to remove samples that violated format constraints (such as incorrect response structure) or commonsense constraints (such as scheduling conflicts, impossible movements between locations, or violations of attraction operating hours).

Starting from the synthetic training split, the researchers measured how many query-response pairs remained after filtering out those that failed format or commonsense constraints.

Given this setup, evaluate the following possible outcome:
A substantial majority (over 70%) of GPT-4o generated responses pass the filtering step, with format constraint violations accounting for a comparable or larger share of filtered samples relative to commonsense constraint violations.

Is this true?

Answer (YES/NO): NO